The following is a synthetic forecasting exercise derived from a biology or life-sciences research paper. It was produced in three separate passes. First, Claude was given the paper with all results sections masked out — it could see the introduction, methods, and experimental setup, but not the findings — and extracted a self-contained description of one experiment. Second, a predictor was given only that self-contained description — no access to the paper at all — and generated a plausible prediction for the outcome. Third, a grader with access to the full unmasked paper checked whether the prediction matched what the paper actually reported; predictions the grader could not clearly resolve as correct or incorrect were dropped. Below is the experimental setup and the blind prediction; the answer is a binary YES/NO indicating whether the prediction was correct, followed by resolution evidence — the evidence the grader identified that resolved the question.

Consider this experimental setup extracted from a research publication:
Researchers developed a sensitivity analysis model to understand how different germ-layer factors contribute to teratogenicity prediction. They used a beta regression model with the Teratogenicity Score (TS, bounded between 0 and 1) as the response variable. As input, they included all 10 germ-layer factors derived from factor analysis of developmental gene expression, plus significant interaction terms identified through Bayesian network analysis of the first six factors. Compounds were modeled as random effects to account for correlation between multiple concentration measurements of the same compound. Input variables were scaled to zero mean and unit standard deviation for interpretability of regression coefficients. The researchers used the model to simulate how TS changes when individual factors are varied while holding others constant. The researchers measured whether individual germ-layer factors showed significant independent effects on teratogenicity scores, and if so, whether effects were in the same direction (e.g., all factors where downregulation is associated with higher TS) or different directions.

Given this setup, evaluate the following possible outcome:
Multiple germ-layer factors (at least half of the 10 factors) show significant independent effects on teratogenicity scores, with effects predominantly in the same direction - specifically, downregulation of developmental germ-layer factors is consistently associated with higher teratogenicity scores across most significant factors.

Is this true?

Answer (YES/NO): NO